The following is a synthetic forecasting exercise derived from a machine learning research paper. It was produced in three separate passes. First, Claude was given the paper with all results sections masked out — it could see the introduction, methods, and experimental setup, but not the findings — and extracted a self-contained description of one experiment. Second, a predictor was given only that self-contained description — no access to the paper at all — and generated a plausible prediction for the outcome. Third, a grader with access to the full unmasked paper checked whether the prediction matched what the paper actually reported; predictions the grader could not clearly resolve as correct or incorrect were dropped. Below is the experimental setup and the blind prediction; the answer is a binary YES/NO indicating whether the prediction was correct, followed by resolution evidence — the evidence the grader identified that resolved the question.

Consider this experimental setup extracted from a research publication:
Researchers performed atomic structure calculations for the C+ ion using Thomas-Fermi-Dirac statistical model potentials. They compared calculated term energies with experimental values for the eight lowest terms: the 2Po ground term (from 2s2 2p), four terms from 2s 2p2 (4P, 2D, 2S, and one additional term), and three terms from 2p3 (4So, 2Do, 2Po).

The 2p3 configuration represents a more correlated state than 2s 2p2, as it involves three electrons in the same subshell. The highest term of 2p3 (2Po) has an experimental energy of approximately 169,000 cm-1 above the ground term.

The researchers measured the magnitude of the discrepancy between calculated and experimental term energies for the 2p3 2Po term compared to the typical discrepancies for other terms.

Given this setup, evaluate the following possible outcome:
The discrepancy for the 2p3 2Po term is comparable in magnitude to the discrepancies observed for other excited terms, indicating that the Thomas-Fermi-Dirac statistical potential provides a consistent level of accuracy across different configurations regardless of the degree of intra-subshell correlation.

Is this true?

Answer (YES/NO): NO